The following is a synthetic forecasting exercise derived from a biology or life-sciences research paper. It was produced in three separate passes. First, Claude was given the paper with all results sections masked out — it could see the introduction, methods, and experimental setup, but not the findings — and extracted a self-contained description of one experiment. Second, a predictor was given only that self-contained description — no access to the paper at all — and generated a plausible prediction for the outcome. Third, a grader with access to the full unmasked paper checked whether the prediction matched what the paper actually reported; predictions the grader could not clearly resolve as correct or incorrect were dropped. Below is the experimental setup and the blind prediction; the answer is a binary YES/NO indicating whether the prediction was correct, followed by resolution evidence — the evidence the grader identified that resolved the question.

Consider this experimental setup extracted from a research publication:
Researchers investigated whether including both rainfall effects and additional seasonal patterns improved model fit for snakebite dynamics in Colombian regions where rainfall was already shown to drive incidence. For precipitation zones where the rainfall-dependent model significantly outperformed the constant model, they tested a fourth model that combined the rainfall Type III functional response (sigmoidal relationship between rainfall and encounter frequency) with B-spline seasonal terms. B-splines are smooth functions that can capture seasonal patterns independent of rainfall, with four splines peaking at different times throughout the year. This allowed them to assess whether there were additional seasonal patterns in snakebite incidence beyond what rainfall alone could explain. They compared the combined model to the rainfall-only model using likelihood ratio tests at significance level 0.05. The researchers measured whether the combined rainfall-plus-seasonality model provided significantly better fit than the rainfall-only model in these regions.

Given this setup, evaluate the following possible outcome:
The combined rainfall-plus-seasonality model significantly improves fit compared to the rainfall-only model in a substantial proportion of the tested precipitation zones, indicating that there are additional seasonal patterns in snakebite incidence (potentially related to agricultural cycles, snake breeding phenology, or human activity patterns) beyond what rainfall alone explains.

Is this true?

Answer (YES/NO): YES